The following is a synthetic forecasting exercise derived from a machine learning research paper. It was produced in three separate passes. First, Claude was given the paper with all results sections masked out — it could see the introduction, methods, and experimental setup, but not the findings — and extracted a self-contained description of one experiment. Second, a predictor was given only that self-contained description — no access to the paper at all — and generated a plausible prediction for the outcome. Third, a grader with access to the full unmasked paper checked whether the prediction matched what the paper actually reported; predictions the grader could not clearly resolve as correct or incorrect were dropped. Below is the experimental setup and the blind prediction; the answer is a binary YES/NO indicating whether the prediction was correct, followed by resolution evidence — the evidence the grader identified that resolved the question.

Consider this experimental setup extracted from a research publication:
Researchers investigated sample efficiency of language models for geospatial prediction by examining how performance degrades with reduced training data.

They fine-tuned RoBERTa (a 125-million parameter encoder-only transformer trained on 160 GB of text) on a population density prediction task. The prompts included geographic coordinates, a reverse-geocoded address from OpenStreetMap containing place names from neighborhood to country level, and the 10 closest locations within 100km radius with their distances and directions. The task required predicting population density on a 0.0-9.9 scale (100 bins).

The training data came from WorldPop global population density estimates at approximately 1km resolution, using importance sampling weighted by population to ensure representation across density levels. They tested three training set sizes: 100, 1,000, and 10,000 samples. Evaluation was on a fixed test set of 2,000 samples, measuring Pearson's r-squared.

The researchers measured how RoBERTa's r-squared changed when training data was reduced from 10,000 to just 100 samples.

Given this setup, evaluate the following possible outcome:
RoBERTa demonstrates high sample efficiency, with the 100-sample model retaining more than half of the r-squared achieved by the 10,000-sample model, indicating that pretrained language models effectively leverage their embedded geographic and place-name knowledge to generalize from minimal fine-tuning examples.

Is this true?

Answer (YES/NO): NO